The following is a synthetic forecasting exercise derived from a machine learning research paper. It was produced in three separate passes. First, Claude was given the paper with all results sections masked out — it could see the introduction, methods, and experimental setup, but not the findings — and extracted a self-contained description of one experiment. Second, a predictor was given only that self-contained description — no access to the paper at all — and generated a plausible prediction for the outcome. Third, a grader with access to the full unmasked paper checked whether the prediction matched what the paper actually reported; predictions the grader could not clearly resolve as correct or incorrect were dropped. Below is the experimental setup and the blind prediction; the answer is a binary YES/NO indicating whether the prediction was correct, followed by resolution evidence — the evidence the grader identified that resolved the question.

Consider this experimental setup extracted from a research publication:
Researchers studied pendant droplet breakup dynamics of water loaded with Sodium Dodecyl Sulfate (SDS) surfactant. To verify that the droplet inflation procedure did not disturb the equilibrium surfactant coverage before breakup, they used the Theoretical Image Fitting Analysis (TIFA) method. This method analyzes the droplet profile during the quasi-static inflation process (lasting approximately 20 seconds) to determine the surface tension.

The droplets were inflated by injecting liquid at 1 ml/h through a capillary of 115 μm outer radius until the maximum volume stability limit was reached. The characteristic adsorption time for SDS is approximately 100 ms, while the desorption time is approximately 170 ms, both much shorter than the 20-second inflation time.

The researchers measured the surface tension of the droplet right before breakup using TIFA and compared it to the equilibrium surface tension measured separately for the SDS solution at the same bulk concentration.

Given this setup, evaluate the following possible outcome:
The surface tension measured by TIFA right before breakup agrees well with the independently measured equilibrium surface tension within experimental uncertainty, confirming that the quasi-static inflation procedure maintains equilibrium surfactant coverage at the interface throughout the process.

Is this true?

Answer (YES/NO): YES